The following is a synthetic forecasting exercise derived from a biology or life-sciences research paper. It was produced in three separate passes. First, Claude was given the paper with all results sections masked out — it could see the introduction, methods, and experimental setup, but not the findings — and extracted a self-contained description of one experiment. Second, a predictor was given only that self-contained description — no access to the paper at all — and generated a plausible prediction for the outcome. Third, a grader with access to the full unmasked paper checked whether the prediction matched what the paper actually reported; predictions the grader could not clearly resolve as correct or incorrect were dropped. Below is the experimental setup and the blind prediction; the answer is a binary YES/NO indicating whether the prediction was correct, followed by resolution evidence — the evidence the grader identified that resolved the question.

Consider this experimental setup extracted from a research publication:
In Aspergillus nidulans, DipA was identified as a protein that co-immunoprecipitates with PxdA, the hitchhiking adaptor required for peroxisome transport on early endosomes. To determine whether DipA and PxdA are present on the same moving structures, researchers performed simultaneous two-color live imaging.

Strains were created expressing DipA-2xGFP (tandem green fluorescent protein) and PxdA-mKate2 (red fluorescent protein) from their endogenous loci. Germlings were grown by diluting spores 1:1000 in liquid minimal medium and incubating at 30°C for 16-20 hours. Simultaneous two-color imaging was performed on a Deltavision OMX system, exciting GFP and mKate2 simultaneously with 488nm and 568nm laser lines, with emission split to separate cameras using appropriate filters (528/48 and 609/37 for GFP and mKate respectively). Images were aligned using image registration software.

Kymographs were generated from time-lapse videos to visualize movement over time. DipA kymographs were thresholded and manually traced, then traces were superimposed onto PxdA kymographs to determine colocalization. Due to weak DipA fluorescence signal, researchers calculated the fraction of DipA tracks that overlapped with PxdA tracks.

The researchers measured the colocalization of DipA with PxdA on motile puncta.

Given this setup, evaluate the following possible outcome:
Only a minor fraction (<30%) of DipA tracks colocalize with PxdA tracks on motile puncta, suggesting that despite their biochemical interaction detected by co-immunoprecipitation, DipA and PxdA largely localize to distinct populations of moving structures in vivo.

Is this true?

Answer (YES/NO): NO